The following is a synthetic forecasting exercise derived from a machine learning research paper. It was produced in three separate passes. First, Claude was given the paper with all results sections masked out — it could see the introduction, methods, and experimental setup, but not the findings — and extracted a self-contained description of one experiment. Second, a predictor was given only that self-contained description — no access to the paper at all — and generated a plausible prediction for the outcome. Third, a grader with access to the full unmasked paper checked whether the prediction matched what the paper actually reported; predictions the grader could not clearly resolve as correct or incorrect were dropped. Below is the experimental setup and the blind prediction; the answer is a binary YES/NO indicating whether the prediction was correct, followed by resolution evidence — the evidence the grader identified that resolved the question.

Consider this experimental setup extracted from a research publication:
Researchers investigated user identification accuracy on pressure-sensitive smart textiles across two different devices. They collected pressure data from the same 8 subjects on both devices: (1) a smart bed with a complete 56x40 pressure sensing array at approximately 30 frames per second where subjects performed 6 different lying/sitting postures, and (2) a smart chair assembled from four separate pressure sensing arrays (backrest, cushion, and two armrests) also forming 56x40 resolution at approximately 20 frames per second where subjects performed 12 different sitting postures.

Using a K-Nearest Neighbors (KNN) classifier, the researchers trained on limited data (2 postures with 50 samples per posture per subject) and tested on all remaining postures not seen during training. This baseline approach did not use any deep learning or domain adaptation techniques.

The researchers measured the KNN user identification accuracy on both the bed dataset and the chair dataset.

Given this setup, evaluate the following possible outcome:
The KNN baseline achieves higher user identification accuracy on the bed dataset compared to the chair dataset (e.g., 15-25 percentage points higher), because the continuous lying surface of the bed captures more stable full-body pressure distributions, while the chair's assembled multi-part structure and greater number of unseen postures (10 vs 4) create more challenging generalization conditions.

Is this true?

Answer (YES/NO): NO